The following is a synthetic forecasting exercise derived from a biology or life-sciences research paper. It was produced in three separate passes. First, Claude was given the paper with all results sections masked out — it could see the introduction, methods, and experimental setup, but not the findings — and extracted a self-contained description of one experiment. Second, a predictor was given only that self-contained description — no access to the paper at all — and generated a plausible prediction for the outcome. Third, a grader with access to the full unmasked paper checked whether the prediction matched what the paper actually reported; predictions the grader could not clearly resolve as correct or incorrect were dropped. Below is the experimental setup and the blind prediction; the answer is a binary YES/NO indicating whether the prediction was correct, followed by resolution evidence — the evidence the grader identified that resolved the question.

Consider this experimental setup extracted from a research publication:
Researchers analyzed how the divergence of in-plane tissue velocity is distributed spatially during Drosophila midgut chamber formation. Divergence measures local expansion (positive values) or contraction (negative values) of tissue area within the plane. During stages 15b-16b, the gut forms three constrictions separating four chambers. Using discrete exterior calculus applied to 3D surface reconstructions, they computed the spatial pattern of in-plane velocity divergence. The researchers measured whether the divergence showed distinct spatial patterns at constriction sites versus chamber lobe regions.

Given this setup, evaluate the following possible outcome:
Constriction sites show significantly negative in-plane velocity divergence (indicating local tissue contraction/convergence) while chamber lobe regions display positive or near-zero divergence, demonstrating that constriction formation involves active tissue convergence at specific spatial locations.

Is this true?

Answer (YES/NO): YES